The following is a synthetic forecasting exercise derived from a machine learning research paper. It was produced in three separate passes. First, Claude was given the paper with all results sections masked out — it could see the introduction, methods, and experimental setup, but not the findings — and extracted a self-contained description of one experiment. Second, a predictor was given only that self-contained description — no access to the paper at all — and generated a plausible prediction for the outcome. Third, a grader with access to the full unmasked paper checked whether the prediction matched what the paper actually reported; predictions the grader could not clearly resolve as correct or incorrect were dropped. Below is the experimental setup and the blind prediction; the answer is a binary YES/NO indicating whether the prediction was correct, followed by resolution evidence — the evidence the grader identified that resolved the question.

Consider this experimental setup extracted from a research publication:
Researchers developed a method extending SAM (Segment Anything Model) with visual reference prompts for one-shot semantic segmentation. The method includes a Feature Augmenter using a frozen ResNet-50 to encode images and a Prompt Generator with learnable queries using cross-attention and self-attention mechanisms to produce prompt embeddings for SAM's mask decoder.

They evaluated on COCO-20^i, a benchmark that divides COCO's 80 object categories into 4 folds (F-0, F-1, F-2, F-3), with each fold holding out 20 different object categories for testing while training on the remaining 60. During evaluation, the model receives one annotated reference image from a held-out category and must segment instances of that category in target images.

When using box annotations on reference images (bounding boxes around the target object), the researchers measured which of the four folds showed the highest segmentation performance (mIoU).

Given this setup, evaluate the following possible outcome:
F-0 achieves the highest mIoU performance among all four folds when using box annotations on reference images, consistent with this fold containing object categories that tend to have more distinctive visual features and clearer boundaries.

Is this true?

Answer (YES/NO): NO